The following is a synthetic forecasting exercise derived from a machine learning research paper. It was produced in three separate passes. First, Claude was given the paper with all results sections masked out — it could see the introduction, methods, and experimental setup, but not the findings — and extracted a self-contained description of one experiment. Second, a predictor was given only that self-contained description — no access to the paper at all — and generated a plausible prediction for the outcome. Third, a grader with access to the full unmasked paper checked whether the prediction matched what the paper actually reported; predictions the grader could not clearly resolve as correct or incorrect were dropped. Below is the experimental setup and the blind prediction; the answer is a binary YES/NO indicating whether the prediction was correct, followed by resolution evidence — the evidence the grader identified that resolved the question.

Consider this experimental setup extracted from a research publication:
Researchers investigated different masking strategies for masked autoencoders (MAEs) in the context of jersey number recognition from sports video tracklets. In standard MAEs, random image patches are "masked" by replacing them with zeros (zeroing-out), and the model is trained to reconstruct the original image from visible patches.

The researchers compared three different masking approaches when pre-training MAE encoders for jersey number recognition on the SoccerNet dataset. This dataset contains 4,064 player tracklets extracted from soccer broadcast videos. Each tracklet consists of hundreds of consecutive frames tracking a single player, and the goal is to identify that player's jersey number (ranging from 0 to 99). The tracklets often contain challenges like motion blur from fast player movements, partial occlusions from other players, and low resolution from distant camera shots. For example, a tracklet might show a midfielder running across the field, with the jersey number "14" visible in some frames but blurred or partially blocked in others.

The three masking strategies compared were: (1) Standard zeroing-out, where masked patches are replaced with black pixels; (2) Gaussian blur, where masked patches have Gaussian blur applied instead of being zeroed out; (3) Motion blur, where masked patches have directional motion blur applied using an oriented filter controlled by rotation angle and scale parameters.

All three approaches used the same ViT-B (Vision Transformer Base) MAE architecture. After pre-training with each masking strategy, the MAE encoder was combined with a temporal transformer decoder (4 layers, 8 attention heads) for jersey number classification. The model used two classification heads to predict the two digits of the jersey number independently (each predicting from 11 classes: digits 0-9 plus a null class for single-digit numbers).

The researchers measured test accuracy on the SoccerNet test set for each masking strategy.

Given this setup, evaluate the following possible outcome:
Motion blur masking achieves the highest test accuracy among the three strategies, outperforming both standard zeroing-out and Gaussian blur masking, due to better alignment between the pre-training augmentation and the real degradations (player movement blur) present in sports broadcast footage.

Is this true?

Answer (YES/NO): YES